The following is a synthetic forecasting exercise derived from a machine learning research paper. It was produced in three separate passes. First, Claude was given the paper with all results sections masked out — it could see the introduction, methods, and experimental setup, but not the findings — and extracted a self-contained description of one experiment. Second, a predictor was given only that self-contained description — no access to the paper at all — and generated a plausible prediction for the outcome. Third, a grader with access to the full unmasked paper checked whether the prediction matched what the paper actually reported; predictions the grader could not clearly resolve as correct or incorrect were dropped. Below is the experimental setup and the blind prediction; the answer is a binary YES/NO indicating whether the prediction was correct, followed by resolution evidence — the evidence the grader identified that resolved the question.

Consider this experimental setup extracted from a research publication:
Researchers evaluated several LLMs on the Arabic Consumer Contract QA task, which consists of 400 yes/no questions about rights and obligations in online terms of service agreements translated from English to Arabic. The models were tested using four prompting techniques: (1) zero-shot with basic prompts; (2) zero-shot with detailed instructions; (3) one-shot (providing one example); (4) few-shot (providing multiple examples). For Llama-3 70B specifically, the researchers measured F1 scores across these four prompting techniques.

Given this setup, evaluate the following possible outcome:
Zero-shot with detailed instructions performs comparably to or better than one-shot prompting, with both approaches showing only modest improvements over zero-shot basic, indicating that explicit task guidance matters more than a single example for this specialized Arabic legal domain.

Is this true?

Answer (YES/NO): NO